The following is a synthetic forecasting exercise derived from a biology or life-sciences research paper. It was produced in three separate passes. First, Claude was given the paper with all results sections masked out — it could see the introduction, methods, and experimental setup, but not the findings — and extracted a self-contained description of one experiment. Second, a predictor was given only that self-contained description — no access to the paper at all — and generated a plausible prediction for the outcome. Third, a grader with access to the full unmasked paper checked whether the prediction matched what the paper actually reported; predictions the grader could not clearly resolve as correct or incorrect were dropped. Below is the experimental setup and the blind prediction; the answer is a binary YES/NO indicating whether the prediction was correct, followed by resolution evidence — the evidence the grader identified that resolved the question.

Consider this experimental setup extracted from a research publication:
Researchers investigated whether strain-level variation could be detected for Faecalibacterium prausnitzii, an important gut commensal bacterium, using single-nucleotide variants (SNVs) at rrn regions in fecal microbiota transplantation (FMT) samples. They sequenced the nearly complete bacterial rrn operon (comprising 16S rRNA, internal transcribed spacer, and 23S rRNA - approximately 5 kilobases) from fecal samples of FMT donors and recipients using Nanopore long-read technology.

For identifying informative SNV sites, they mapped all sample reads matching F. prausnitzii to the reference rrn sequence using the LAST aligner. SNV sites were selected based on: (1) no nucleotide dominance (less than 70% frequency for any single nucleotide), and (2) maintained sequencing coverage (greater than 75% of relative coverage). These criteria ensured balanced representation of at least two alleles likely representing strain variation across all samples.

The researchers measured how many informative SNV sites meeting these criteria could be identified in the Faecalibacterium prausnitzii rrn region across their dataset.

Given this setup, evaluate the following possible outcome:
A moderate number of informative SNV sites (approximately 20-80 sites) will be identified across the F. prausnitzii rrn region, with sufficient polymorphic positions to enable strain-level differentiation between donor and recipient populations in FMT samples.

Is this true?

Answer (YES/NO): NO